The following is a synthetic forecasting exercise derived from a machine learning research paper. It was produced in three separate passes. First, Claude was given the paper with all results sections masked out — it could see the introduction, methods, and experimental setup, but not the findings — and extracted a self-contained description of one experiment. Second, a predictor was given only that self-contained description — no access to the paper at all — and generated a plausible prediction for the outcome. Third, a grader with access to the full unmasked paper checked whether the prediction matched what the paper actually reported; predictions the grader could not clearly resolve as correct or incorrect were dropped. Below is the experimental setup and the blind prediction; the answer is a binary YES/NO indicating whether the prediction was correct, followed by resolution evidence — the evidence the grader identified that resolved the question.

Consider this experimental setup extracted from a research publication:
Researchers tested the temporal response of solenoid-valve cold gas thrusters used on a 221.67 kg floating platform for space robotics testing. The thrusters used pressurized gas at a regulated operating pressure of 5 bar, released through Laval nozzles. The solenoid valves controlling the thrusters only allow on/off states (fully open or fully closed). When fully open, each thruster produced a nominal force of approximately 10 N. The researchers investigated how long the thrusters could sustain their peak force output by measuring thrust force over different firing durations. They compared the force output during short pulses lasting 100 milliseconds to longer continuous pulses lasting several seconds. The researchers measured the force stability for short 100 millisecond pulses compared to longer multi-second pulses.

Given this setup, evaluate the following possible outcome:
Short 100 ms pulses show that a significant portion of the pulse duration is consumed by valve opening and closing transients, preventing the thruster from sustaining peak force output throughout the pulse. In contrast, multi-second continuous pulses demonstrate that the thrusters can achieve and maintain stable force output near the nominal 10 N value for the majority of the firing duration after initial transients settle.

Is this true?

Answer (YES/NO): NO